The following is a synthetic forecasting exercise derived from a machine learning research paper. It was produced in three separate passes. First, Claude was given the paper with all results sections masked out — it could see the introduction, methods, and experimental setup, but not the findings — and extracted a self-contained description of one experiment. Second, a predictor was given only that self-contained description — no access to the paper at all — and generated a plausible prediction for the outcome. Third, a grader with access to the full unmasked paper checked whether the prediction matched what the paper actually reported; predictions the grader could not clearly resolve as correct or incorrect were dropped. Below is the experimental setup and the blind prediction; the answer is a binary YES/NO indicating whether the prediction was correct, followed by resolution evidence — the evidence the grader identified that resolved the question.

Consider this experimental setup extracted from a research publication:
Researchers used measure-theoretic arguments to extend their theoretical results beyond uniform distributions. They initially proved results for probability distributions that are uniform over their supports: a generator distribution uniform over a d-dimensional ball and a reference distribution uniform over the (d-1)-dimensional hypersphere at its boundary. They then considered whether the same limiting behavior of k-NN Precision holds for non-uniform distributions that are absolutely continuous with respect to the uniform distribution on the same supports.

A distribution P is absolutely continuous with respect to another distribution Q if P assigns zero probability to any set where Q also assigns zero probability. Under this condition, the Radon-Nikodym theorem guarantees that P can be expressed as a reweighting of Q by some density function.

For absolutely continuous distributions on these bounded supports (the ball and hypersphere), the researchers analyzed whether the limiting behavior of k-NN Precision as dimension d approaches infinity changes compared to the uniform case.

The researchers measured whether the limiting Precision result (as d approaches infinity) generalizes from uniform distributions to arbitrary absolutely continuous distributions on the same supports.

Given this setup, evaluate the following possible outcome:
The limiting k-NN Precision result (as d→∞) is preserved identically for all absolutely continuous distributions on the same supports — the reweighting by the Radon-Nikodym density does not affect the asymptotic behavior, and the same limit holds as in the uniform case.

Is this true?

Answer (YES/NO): YES